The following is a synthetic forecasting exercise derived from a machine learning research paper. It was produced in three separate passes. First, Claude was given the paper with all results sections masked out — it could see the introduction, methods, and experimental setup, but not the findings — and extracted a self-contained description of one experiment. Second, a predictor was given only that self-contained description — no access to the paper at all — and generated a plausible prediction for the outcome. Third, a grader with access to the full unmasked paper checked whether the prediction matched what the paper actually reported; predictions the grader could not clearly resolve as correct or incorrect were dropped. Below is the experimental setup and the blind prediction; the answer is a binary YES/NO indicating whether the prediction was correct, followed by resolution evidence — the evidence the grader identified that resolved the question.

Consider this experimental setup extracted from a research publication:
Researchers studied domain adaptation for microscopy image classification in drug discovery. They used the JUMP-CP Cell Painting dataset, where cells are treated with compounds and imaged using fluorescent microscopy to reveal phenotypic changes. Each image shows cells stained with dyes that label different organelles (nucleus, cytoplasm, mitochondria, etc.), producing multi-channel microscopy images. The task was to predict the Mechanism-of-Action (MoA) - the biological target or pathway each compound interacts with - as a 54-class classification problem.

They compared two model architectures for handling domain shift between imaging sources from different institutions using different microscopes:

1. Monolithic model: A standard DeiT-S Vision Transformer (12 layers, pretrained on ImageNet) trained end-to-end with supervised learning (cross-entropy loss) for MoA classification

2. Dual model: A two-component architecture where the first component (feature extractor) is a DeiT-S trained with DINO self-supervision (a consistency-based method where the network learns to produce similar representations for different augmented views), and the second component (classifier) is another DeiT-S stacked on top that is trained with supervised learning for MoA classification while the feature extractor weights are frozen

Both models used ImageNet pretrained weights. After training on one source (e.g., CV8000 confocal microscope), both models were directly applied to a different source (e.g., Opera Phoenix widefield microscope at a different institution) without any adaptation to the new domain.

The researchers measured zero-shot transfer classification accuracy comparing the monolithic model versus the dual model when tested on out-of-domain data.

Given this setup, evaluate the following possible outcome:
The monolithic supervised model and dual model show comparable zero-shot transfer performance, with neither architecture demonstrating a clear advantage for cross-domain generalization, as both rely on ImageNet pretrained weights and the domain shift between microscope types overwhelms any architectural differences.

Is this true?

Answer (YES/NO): NO